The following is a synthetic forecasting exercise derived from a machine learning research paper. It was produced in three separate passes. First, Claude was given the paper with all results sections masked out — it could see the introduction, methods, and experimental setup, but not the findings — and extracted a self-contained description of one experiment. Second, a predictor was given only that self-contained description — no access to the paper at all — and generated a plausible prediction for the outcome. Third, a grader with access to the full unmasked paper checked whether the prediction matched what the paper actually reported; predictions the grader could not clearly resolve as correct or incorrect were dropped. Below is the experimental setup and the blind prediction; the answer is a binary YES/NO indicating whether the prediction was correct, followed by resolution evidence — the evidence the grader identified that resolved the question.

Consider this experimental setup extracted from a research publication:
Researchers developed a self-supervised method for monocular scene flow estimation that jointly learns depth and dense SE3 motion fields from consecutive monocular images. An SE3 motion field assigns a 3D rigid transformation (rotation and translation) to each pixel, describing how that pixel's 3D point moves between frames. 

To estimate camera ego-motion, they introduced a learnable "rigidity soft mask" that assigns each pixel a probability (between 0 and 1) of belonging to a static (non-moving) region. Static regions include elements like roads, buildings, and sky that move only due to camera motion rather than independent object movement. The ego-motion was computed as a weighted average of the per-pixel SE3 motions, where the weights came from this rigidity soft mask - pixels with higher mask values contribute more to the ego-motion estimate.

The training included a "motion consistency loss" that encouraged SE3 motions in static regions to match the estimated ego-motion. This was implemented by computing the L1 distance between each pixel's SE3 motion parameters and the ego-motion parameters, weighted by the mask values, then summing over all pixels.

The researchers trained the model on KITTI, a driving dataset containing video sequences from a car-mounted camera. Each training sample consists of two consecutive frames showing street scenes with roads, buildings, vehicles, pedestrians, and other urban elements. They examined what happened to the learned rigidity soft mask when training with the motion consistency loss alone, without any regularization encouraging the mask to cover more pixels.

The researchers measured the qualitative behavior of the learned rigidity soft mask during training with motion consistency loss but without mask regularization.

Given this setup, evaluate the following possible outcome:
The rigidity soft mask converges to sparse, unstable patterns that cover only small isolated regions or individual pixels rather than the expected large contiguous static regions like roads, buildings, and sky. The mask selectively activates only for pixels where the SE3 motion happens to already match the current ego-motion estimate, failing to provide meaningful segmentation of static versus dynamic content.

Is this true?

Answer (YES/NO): YES